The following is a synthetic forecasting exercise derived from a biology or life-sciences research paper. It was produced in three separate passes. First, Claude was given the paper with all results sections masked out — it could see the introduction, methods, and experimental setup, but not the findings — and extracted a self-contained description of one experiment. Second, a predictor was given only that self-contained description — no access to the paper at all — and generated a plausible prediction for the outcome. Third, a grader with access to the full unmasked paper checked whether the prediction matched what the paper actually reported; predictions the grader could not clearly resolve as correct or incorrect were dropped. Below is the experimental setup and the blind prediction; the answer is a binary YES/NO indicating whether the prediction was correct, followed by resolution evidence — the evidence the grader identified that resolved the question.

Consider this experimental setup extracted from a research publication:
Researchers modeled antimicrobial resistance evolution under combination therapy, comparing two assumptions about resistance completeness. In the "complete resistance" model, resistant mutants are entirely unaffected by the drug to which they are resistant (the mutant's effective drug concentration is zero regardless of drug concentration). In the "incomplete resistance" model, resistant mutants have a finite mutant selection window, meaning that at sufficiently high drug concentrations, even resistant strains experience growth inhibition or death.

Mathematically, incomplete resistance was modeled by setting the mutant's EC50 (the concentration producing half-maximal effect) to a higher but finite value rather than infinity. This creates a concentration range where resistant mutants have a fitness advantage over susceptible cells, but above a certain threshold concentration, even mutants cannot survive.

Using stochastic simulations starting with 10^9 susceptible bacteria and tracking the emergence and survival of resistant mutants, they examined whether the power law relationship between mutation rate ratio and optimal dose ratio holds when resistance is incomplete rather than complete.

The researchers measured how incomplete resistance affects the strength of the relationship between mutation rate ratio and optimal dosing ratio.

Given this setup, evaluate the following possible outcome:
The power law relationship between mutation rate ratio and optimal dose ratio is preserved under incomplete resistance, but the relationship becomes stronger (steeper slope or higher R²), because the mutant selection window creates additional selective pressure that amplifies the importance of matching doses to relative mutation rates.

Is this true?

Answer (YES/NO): NO